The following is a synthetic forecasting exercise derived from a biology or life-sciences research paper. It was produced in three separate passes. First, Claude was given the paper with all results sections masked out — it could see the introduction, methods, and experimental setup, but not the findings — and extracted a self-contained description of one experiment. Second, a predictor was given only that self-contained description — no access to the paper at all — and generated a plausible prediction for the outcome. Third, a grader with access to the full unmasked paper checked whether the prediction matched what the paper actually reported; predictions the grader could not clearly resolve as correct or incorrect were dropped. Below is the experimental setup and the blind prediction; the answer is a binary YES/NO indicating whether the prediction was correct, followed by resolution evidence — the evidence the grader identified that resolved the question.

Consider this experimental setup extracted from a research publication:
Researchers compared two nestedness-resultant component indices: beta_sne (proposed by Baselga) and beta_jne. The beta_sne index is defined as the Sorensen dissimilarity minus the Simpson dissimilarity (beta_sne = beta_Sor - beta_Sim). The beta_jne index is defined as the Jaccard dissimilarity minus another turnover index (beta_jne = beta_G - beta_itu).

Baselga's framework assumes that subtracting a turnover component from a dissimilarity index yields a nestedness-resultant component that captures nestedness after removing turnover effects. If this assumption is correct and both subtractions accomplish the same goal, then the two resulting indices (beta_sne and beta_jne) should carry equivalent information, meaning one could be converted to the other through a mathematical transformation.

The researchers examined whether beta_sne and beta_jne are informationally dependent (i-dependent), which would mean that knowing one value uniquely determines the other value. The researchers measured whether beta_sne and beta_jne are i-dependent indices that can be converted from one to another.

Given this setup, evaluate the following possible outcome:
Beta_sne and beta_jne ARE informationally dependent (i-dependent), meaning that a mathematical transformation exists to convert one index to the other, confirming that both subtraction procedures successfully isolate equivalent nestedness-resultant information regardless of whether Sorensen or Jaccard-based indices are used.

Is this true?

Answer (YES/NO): NO